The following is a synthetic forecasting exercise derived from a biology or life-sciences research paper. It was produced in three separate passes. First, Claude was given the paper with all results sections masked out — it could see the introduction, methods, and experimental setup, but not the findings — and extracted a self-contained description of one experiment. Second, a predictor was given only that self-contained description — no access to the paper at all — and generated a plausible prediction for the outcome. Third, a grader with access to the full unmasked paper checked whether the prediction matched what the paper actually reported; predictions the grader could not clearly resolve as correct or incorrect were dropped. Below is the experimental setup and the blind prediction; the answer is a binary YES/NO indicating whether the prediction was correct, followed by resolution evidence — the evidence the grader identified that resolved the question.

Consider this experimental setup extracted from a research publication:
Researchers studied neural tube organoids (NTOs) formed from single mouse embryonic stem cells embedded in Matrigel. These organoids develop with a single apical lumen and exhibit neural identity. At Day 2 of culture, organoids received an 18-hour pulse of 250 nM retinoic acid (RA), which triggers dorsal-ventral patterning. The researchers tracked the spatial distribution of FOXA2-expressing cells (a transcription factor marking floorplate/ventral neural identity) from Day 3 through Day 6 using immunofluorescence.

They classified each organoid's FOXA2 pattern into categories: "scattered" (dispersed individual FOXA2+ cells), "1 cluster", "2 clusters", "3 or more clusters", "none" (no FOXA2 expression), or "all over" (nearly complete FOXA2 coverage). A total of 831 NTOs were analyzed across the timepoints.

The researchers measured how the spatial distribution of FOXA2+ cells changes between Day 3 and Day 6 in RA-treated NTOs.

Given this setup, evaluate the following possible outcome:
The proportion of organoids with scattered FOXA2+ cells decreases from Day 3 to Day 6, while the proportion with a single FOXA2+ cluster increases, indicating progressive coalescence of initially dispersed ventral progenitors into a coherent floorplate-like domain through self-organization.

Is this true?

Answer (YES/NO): YES